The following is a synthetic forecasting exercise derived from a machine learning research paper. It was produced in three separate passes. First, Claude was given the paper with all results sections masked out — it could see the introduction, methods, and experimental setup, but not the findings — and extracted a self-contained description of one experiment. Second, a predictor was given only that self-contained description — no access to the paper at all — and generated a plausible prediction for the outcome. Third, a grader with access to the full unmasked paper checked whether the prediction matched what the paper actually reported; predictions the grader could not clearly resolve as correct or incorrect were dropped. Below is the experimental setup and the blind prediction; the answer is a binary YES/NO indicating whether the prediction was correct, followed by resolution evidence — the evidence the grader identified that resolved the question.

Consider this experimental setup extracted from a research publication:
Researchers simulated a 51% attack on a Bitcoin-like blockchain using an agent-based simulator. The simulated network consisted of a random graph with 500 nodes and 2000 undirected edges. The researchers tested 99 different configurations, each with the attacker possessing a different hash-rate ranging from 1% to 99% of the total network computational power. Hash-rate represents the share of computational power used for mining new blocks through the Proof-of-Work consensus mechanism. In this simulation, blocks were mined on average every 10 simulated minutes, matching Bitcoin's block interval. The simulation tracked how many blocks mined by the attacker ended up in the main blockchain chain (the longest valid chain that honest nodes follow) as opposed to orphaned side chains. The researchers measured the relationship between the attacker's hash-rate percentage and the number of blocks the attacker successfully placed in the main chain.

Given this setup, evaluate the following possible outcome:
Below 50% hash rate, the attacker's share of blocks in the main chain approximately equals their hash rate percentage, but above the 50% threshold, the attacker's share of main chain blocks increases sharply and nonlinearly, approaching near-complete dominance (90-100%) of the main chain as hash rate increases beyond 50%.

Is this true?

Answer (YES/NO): NO